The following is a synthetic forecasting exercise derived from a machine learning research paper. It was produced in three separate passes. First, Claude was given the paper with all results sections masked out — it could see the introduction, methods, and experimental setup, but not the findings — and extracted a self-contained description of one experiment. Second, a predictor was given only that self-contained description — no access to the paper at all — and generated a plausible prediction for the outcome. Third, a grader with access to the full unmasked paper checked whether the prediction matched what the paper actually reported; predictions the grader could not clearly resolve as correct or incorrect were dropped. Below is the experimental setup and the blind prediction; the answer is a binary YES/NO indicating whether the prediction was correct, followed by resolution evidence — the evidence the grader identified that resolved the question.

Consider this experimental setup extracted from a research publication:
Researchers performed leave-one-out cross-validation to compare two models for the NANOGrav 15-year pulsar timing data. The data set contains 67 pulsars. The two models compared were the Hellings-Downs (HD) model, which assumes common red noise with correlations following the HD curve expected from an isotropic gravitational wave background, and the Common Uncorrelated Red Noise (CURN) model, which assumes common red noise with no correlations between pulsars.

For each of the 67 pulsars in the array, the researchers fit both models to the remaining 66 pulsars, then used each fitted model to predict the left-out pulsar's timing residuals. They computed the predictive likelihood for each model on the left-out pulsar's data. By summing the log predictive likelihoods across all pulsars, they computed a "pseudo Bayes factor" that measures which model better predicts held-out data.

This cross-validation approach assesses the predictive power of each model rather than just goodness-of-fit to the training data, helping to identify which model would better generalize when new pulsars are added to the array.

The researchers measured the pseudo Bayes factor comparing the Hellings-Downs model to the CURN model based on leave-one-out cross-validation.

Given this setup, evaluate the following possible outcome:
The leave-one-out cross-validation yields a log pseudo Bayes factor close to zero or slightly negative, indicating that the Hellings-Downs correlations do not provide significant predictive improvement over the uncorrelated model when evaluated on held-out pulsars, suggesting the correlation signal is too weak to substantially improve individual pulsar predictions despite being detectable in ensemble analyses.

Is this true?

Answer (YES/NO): NO